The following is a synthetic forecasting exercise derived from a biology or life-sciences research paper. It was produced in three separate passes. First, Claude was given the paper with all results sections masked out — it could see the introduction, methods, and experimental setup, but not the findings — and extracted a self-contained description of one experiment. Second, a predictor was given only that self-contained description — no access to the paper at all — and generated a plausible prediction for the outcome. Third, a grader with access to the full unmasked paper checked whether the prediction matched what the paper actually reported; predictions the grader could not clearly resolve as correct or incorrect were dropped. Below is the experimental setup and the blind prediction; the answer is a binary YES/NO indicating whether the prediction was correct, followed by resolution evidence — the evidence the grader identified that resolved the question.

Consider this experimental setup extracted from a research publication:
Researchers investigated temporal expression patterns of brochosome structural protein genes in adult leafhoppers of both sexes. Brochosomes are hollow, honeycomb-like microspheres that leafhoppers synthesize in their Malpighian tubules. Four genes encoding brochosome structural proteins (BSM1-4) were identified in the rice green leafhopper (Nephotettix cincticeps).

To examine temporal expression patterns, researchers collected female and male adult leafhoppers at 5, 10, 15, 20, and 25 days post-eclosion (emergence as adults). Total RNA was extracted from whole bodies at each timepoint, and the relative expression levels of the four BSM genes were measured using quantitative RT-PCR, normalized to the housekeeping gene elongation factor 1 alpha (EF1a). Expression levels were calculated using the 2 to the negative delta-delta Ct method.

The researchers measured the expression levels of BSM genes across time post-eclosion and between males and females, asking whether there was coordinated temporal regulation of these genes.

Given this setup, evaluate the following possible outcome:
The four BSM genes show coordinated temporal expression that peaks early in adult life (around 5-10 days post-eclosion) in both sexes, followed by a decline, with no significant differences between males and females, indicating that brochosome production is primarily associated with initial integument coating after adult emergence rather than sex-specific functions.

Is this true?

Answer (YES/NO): NO